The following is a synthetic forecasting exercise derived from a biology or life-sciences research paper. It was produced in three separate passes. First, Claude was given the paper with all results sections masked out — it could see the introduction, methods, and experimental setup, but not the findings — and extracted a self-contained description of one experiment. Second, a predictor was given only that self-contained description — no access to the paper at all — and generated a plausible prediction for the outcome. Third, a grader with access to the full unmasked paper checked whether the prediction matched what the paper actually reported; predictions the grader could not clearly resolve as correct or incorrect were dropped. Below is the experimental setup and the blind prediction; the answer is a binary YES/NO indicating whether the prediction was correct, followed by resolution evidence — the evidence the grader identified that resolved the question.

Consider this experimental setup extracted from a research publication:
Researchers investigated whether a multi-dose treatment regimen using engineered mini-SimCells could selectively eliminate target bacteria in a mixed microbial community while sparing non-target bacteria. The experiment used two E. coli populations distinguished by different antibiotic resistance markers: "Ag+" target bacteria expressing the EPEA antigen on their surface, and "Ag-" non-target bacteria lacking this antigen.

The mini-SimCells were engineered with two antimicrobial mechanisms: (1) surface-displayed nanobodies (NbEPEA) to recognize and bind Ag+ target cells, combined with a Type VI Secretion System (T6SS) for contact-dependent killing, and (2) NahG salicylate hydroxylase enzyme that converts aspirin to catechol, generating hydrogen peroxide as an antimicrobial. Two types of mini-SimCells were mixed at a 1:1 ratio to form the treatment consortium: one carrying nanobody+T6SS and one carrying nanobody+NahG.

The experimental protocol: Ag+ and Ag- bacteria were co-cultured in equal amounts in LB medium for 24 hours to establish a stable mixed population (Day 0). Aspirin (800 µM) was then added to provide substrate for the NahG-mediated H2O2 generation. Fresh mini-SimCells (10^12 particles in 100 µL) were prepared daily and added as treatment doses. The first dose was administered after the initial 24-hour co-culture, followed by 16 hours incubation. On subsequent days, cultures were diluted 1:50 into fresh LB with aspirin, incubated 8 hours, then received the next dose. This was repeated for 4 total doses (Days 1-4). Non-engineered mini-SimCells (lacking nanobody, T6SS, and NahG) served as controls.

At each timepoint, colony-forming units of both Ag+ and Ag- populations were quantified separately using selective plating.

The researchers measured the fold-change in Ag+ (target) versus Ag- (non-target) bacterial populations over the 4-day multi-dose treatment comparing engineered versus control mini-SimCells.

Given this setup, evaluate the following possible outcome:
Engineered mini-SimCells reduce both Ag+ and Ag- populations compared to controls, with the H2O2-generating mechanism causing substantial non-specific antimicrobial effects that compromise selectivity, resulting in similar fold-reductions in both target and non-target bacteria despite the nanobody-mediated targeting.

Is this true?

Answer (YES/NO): NO